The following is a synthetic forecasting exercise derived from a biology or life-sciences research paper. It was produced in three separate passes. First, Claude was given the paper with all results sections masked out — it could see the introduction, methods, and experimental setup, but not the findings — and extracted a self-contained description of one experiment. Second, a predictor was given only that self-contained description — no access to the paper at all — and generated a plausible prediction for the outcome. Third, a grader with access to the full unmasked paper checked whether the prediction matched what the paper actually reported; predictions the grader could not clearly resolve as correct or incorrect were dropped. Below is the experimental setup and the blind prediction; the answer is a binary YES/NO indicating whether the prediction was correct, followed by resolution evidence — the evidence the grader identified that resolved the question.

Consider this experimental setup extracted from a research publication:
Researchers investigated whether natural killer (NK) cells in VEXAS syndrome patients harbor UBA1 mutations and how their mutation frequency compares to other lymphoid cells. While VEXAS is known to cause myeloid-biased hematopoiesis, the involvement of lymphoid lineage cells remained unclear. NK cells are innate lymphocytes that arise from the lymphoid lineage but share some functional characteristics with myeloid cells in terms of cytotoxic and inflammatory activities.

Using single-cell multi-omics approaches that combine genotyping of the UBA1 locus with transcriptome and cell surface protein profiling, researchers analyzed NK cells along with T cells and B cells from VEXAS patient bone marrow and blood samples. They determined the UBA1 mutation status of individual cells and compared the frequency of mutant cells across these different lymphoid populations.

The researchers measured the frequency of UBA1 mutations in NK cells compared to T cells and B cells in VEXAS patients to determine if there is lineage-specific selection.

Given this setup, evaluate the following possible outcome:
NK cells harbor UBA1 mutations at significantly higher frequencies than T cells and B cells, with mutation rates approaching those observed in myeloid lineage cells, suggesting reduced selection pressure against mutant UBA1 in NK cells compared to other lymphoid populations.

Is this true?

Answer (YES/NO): YES